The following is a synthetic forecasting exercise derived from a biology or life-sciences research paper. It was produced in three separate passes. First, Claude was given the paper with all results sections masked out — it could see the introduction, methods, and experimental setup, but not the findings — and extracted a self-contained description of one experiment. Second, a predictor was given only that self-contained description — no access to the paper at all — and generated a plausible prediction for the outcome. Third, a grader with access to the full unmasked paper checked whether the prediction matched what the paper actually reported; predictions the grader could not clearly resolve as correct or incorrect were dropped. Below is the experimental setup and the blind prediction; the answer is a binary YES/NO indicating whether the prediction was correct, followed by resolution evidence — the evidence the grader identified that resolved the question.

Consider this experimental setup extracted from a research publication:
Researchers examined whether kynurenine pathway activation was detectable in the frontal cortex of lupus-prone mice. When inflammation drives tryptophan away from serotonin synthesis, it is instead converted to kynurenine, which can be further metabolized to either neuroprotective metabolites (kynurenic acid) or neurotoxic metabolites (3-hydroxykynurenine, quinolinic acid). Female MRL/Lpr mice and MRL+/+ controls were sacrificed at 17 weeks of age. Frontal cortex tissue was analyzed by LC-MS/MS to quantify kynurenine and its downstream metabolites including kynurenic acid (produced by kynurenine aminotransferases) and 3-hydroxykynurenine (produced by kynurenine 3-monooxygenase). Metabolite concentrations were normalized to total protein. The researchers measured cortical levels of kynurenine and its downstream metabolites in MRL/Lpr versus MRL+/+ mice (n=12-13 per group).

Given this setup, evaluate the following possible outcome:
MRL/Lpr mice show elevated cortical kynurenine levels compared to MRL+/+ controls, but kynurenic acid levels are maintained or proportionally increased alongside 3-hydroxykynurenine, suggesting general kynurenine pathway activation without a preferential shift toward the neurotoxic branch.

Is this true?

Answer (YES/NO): NO